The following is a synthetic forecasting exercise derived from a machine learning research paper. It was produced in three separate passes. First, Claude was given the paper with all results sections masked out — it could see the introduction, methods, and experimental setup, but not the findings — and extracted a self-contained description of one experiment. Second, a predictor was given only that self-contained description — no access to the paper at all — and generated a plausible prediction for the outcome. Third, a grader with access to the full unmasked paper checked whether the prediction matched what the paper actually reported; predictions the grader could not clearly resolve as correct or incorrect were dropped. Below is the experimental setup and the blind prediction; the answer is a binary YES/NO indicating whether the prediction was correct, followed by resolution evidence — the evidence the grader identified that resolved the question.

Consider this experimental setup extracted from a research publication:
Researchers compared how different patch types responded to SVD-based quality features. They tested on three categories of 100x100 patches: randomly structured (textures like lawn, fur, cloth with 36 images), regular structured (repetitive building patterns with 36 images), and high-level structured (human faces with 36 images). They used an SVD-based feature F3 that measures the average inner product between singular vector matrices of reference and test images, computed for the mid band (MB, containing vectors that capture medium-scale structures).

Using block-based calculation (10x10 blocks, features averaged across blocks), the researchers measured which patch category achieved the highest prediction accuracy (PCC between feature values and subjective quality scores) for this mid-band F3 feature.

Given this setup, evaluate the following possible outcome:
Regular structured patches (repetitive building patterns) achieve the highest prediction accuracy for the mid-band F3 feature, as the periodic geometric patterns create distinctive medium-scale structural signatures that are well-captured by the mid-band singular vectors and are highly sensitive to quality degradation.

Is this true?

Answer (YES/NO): NO